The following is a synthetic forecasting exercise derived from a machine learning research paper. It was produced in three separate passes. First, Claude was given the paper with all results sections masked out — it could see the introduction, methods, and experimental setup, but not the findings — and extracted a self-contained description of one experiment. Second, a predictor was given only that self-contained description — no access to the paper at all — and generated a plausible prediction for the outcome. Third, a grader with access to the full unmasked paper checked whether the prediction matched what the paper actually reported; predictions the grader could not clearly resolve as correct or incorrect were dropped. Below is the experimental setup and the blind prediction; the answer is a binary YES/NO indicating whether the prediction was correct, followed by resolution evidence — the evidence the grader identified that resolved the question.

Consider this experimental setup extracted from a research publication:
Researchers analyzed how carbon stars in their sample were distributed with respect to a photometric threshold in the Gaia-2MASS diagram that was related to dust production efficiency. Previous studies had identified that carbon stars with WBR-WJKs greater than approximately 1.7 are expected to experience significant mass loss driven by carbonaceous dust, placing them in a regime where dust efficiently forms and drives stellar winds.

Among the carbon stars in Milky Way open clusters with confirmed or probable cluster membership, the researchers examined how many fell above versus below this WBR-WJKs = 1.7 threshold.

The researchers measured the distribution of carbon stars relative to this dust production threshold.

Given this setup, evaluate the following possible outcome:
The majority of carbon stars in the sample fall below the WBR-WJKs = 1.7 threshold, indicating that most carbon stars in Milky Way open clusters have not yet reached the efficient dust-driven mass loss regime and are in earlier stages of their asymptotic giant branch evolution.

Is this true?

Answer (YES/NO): YES